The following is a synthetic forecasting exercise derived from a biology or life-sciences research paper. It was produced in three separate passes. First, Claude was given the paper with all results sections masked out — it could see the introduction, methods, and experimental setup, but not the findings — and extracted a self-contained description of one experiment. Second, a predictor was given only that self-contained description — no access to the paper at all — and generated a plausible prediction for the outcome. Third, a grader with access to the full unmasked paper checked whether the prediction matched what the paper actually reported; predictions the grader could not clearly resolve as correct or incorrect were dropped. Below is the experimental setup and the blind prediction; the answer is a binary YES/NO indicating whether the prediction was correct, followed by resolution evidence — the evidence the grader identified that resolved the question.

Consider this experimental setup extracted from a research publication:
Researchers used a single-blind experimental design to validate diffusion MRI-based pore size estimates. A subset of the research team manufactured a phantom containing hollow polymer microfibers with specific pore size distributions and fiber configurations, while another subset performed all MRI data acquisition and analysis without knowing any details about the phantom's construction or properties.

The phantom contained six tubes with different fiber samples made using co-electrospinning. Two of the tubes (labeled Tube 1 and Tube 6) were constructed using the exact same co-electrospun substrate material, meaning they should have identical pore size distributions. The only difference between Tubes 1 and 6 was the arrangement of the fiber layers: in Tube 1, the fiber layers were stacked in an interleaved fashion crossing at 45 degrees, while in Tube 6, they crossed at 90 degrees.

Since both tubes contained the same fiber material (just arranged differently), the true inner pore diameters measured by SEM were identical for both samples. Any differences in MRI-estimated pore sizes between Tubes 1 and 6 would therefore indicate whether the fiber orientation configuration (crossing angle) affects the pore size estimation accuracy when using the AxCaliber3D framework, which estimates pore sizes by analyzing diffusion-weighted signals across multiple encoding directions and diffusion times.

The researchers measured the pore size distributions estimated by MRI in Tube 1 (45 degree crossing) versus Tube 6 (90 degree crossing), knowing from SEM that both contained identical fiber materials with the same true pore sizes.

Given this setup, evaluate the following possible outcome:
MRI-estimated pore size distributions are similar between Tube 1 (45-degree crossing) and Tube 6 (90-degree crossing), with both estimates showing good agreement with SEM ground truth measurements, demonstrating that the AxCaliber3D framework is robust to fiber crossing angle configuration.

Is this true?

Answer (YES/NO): YES